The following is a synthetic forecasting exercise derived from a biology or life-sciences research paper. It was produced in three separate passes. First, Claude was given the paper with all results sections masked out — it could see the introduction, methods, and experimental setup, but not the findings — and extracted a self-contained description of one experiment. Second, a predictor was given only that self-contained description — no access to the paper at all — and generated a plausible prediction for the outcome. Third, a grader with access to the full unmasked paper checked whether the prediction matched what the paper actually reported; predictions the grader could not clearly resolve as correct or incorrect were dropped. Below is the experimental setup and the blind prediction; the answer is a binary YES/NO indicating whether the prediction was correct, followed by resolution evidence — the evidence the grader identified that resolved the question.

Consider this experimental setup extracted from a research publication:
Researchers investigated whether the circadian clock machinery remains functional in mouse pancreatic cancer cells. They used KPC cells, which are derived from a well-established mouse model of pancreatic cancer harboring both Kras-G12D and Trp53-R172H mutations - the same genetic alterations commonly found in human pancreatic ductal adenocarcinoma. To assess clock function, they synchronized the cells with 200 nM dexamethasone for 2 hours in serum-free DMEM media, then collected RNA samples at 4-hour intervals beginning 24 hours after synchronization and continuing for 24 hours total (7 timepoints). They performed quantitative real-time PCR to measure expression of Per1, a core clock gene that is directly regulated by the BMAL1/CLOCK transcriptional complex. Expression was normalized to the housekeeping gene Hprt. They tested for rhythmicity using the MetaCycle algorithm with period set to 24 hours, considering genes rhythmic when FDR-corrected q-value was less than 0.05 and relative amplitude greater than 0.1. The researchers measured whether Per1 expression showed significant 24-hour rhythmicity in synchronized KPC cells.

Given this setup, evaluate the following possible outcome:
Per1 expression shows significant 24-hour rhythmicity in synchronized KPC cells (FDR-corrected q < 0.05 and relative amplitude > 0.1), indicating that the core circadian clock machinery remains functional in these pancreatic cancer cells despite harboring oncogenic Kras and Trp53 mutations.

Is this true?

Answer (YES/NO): YES